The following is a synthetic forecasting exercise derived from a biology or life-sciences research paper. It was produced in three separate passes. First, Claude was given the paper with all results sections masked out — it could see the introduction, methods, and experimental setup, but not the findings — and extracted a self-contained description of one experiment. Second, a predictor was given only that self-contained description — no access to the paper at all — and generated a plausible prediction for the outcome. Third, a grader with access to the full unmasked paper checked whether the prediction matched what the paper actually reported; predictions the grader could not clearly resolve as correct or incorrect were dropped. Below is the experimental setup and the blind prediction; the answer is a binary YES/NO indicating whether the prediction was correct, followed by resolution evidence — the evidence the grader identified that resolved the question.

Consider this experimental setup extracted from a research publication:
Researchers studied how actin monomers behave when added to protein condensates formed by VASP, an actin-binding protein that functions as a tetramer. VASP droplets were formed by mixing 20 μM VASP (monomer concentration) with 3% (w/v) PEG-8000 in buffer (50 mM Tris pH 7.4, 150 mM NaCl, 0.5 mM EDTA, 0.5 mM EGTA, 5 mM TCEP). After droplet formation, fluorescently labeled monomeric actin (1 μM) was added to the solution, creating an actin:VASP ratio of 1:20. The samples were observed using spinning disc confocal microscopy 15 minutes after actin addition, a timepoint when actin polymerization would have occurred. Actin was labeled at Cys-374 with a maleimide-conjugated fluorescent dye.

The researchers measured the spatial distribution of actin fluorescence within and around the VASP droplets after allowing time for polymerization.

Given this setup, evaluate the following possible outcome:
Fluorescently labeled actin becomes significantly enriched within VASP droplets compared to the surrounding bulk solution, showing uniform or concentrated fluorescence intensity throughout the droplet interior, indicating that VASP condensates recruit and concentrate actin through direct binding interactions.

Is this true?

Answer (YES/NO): NO